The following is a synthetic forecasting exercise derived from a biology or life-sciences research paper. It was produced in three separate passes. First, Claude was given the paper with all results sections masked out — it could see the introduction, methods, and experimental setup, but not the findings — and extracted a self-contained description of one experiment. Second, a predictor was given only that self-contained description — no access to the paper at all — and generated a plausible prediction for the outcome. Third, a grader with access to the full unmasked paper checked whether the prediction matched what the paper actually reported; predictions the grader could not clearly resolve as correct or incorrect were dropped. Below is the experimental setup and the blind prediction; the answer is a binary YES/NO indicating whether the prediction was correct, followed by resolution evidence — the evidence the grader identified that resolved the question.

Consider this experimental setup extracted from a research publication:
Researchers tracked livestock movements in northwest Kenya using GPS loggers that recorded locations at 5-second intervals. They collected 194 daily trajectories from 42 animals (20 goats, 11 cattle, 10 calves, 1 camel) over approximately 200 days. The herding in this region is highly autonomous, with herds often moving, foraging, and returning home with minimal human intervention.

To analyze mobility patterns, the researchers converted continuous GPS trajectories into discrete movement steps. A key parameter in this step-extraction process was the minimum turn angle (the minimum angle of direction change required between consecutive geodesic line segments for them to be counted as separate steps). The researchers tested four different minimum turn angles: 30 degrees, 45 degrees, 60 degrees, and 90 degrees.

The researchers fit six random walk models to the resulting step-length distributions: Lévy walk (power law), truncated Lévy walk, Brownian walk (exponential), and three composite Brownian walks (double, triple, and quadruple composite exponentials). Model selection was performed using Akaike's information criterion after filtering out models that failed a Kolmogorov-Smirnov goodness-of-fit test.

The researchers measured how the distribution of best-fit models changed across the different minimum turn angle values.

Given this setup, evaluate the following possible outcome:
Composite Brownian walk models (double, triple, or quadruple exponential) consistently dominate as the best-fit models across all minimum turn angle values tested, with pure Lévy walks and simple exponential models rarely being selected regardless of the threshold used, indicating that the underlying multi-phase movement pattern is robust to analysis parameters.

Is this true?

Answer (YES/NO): NO